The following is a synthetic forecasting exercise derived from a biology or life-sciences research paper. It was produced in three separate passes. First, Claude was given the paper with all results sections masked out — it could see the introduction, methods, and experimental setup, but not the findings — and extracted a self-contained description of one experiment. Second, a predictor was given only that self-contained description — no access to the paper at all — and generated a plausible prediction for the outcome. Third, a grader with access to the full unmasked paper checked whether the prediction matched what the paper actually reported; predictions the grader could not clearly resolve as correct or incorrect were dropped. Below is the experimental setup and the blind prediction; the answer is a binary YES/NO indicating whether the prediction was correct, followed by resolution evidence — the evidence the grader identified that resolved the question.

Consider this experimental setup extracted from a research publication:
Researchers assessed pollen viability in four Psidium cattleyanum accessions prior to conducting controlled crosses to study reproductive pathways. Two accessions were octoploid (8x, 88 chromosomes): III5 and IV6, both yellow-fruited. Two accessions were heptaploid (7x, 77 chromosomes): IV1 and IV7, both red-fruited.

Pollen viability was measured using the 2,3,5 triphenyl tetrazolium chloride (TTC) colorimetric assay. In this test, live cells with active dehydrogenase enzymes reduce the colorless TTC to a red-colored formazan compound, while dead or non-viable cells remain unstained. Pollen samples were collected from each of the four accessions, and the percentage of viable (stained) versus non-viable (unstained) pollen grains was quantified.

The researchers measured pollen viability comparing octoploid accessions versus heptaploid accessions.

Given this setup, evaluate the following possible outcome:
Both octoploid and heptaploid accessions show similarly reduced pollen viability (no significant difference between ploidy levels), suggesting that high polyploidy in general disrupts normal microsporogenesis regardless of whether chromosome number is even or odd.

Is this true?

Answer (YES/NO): NO